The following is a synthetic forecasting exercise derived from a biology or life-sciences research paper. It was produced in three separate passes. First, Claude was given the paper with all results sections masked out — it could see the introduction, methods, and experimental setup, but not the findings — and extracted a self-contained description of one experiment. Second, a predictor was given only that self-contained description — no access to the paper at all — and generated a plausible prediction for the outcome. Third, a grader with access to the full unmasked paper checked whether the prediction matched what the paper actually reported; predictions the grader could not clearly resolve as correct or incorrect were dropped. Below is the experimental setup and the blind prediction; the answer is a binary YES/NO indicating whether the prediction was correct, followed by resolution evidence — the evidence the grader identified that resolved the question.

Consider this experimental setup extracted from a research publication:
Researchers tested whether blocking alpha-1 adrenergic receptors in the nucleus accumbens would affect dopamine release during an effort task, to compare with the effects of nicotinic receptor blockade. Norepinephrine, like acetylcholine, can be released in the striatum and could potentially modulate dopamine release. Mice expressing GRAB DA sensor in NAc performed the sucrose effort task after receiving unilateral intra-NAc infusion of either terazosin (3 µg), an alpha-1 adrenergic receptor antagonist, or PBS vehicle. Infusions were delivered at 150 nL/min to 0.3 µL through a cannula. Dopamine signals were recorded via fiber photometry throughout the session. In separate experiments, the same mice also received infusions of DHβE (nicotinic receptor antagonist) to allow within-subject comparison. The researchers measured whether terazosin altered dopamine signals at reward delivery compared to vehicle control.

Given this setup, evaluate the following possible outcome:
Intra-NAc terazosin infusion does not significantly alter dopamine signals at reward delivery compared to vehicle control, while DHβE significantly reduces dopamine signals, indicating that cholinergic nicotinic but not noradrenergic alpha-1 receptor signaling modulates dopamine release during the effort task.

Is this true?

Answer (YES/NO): YES